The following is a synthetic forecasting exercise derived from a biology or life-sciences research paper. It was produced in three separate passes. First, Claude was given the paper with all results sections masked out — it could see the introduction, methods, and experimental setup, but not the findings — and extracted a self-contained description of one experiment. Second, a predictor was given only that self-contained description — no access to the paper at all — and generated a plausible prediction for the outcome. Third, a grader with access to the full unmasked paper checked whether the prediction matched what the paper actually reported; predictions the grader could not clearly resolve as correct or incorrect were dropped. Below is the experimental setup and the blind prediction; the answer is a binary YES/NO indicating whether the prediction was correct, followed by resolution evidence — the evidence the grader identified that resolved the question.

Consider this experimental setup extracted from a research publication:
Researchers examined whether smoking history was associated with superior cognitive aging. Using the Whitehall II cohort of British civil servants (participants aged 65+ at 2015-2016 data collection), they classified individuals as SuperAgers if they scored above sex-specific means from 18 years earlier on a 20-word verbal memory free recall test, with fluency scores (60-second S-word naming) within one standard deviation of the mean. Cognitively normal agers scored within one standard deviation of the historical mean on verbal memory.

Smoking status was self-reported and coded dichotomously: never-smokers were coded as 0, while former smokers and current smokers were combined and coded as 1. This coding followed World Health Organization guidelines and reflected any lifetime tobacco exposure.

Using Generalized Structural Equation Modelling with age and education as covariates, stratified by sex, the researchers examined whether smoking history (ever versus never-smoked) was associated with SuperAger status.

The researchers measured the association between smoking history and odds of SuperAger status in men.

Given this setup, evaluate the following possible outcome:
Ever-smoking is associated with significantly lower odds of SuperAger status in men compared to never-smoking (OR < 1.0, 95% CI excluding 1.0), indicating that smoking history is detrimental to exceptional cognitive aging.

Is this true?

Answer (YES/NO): NO